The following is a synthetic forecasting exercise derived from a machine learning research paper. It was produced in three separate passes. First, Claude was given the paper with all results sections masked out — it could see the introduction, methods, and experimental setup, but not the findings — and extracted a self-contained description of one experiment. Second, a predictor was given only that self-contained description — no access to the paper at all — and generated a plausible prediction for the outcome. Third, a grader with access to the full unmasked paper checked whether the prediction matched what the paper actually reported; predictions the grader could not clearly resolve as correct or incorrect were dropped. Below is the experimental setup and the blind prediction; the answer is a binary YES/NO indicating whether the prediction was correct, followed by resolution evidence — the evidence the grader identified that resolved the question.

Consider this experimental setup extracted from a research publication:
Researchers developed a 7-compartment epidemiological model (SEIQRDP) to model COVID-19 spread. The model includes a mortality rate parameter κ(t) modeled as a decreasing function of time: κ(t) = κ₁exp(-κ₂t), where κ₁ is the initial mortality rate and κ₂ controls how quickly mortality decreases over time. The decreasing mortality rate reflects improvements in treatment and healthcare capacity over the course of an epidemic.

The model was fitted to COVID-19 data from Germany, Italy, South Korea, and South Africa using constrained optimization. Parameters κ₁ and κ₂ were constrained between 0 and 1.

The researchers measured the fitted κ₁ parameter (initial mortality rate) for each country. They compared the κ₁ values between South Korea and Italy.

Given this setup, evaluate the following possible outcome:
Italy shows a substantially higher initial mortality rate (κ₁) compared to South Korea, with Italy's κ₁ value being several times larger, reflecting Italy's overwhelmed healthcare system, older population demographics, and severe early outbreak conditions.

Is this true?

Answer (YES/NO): YES